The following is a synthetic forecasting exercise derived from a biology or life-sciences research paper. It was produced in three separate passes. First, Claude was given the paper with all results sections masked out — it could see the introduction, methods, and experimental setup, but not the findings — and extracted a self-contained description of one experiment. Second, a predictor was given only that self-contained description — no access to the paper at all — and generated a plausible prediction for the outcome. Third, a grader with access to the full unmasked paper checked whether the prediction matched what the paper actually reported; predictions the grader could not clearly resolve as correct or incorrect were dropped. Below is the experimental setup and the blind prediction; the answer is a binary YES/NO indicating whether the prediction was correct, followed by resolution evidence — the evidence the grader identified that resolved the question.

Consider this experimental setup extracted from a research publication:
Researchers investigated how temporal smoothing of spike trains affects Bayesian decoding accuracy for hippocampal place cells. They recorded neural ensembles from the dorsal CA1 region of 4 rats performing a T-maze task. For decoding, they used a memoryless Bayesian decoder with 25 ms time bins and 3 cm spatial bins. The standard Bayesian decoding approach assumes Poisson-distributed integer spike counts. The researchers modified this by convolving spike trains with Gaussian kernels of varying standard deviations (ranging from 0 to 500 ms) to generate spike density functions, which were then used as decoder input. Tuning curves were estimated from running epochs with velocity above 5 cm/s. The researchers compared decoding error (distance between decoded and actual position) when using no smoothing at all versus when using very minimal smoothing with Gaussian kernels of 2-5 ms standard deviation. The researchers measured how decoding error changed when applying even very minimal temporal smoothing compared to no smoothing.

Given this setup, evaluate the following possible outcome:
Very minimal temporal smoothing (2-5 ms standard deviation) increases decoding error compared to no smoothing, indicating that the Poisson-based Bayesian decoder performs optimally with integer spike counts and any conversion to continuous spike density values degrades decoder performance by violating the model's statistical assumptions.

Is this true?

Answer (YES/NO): NO